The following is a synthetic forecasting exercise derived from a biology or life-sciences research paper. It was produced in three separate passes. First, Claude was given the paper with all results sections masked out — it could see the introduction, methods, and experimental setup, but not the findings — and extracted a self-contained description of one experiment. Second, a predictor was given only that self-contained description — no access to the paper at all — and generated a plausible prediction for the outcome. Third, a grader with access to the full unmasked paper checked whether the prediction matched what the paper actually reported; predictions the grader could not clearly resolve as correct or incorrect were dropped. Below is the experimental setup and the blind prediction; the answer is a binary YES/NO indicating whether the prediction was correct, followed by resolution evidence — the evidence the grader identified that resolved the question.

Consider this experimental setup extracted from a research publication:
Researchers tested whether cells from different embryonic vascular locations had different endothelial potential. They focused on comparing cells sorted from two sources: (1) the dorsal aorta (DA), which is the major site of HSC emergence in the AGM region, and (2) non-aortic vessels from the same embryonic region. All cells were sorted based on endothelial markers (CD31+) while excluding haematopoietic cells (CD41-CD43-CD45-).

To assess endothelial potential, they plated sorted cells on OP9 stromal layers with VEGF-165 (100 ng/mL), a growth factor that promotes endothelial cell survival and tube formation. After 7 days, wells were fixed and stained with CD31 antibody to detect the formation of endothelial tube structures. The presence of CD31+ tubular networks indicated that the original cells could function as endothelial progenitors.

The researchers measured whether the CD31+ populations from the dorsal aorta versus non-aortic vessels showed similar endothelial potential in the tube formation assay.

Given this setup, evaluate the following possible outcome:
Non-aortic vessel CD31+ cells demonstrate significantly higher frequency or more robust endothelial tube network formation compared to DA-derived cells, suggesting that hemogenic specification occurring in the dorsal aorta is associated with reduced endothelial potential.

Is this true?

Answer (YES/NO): NO